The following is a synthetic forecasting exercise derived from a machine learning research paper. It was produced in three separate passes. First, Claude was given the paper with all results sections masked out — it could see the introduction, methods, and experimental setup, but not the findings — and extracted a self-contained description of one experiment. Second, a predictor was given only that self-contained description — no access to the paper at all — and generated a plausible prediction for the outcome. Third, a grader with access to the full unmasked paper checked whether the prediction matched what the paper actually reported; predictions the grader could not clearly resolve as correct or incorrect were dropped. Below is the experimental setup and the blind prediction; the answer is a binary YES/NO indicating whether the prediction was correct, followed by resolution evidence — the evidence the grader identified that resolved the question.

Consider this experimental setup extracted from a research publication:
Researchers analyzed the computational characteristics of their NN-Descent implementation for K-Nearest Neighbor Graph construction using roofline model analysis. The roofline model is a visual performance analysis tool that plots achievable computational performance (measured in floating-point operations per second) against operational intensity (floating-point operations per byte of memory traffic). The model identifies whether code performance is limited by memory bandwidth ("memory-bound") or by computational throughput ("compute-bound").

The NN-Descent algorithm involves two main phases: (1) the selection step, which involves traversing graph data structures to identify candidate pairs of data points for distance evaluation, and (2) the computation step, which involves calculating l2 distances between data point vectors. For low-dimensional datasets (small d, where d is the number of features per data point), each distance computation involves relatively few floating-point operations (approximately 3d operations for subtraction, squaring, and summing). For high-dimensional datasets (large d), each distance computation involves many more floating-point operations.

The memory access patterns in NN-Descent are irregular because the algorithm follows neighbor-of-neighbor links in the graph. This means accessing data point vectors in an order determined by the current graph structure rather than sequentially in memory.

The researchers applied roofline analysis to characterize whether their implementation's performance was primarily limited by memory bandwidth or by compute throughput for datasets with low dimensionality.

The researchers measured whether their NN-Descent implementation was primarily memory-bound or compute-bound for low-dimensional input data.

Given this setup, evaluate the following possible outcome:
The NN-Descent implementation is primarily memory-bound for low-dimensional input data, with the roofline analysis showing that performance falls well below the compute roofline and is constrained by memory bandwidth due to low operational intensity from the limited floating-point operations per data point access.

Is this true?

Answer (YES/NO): YES